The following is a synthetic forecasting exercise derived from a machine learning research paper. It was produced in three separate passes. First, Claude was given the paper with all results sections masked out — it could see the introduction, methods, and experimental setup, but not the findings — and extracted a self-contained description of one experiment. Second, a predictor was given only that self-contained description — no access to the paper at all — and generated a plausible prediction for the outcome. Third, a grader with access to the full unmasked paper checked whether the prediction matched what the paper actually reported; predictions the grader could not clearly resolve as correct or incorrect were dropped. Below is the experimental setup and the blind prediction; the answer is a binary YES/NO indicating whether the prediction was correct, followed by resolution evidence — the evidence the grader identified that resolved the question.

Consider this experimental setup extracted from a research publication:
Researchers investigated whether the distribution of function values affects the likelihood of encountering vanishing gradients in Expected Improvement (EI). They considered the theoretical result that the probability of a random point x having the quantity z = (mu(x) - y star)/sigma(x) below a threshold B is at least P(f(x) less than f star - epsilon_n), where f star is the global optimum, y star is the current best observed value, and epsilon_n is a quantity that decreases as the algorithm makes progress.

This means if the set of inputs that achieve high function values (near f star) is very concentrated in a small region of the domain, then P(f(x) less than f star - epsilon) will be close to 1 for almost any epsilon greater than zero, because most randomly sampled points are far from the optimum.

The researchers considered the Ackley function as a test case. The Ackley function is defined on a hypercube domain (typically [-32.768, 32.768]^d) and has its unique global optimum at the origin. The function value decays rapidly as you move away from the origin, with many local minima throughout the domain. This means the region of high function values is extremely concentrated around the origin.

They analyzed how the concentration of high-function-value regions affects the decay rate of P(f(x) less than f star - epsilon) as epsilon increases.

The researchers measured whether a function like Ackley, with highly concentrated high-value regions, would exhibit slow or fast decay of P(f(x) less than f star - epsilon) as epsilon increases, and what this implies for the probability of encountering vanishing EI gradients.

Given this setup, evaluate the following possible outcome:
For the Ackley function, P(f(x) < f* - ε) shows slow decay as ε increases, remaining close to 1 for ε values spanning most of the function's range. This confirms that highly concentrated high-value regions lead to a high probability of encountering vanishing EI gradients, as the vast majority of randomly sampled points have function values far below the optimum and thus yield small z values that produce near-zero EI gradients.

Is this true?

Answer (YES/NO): YES